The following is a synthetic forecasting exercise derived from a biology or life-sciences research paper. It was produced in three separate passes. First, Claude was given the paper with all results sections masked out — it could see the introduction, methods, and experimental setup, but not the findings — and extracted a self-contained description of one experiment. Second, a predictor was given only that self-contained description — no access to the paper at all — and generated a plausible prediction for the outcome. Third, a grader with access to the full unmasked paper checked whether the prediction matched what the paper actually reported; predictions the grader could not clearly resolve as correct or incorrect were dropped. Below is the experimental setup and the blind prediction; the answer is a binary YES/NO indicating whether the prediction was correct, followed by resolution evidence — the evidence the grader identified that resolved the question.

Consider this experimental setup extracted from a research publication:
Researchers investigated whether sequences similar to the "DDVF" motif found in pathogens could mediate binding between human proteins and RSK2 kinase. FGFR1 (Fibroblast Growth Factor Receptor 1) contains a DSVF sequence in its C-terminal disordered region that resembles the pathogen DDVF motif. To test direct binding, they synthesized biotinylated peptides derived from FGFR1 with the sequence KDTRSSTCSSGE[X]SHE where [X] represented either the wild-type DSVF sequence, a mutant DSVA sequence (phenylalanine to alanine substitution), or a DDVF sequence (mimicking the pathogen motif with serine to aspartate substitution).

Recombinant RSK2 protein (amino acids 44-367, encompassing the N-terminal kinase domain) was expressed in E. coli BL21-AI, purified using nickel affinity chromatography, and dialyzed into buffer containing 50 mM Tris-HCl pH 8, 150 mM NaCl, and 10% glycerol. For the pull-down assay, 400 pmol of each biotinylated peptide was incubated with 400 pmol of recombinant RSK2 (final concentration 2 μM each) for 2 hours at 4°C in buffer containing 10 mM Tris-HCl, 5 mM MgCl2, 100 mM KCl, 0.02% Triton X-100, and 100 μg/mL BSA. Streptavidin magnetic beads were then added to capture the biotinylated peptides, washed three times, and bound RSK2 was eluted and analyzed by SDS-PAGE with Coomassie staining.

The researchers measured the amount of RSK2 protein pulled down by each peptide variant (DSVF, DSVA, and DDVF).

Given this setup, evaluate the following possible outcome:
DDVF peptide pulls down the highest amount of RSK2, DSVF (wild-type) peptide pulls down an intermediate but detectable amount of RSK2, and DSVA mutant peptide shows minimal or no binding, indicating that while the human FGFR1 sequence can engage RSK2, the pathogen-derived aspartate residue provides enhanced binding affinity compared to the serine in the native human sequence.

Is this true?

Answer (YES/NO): YES